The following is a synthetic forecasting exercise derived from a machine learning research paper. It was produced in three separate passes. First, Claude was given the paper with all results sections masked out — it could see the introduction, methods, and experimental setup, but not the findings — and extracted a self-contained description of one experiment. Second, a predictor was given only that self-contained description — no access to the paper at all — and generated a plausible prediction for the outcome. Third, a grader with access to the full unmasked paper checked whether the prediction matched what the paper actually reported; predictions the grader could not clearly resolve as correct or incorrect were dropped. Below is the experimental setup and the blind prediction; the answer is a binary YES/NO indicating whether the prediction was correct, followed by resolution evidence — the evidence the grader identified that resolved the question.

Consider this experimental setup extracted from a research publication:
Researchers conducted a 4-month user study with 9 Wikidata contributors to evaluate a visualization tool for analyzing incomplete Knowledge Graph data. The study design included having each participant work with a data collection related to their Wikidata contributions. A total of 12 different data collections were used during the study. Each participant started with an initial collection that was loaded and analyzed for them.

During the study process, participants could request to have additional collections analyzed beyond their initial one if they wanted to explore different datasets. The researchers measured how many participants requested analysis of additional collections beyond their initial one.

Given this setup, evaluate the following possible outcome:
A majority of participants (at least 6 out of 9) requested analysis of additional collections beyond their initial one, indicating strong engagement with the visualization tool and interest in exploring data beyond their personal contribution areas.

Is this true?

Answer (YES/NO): NO